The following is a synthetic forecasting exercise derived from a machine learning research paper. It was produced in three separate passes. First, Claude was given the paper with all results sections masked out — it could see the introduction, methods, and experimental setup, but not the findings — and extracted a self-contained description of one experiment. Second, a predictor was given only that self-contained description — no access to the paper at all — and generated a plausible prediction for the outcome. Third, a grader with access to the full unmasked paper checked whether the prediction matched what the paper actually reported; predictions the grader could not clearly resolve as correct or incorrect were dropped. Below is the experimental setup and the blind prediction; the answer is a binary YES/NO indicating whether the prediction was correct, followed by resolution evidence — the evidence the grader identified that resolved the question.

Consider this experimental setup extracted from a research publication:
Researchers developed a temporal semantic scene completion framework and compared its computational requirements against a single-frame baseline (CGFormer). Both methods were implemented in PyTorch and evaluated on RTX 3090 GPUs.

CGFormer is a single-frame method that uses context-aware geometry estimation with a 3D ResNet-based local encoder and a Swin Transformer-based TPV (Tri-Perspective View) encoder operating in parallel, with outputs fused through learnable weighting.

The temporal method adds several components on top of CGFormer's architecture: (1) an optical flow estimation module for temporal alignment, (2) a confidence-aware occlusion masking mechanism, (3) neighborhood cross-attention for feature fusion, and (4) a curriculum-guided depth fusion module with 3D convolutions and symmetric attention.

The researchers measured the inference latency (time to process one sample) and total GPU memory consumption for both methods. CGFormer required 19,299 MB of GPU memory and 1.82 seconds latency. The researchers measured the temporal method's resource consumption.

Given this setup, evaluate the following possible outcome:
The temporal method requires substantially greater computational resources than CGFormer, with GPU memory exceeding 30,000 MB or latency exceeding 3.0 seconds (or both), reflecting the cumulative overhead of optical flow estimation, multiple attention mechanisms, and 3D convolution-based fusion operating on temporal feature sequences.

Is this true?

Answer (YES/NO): NO